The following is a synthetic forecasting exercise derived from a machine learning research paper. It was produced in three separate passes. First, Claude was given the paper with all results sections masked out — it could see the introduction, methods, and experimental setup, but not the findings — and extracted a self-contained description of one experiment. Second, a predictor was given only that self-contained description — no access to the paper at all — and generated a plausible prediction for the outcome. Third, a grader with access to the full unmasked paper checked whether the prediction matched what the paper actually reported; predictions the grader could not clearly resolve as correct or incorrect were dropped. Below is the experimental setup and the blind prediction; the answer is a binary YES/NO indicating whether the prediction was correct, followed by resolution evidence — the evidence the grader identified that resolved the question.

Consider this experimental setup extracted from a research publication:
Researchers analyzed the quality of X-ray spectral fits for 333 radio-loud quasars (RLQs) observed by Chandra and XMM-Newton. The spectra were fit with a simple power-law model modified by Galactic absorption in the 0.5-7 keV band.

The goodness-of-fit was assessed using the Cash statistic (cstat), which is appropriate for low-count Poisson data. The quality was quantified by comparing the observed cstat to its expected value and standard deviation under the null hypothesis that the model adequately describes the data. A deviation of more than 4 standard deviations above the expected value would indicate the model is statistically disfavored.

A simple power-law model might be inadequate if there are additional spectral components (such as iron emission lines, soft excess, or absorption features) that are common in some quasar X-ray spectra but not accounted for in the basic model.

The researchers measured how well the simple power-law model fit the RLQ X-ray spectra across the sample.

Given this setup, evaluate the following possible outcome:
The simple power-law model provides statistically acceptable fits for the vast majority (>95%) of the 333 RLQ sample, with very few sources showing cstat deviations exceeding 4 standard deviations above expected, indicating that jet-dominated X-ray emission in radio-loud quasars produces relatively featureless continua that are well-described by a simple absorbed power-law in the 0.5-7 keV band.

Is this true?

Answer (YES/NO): NO